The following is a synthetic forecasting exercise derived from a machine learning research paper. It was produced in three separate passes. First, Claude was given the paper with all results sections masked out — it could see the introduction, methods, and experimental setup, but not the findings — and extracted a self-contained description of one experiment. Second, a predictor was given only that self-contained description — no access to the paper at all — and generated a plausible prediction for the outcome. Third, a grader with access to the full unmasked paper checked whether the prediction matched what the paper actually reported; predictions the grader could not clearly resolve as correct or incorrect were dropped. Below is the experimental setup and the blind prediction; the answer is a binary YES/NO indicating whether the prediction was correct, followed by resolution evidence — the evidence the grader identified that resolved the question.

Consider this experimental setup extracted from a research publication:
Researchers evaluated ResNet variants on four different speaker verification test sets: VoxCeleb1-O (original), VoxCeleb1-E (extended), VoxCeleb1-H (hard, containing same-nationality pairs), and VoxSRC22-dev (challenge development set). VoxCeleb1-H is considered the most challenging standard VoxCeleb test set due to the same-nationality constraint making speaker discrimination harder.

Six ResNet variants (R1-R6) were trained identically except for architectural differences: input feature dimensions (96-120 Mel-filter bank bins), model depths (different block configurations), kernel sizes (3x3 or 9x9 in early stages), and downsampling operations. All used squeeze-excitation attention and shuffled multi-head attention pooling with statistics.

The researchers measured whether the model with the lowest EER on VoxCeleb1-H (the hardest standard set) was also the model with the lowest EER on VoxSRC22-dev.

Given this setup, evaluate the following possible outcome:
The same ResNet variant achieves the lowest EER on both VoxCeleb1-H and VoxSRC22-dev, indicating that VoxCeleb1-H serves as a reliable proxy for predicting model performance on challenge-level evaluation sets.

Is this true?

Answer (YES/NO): YES